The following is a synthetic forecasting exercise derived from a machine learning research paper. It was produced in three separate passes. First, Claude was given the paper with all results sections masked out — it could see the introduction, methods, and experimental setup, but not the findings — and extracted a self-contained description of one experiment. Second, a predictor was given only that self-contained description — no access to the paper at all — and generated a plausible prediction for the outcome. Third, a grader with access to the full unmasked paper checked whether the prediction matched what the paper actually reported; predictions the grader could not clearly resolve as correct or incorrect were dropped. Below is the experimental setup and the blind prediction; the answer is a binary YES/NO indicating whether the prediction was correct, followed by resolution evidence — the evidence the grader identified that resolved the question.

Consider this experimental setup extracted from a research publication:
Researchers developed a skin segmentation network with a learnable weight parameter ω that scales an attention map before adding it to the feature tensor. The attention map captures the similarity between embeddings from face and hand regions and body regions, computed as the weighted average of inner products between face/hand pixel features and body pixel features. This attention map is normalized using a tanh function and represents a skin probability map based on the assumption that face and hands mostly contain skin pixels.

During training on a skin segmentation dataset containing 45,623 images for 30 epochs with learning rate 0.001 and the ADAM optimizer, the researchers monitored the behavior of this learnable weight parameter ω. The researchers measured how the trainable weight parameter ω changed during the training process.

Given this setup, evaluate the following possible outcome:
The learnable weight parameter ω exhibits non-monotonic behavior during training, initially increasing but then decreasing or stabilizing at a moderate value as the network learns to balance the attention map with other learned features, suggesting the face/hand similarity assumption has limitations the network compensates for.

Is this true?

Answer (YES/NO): NO